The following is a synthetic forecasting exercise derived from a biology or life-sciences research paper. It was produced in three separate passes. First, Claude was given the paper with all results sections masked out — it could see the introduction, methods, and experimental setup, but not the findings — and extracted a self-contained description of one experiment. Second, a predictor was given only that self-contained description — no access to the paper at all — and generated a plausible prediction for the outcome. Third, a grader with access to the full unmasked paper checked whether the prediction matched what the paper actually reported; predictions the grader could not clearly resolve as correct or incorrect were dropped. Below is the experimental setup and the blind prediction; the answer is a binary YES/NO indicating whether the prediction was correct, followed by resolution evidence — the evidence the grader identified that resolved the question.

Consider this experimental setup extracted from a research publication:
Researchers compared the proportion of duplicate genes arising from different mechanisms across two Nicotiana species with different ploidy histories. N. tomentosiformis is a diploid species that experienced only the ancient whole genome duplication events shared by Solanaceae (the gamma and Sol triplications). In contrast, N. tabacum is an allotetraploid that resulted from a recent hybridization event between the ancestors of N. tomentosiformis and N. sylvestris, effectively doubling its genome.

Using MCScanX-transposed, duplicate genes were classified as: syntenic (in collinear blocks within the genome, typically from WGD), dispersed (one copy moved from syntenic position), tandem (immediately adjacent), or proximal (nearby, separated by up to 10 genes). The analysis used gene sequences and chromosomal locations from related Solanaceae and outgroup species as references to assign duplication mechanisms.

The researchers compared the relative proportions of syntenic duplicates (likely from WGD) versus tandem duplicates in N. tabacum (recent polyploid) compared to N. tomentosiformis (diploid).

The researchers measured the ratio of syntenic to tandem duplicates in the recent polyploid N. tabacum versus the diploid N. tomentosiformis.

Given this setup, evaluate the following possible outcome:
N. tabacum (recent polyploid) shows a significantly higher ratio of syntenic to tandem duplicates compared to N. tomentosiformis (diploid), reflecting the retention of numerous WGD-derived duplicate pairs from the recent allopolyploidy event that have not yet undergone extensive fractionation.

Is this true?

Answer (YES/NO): YES